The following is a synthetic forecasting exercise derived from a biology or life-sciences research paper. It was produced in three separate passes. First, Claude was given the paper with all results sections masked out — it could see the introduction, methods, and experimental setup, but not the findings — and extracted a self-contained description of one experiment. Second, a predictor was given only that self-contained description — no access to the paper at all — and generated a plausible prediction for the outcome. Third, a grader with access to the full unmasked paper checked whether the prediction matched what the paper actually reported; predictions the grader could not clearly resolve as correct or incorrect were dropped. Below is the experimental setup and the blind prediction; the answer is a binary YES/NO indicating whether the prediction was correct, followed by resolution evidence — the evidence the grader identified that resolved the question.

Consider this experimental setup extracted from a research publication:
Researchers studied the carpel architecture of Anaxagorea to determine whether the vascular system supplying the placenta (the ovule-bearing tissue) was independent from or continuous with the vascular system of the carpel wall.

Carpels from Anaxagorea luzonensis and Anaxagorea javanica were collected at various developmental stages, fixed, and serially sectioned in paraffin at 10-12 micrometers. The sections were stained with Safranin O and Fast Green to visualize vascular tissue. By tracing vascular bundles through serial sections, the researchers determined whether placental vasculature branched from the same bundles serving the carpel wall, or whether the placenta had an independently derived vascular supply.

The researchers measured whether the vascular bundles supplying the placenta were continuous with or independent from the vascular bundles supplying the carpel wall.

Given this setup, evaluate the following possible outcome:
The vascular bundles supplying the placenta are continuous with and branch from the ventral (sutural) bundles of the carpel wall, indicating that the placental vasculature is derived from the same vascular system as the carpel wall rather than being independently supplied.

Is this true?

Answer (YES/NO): NO